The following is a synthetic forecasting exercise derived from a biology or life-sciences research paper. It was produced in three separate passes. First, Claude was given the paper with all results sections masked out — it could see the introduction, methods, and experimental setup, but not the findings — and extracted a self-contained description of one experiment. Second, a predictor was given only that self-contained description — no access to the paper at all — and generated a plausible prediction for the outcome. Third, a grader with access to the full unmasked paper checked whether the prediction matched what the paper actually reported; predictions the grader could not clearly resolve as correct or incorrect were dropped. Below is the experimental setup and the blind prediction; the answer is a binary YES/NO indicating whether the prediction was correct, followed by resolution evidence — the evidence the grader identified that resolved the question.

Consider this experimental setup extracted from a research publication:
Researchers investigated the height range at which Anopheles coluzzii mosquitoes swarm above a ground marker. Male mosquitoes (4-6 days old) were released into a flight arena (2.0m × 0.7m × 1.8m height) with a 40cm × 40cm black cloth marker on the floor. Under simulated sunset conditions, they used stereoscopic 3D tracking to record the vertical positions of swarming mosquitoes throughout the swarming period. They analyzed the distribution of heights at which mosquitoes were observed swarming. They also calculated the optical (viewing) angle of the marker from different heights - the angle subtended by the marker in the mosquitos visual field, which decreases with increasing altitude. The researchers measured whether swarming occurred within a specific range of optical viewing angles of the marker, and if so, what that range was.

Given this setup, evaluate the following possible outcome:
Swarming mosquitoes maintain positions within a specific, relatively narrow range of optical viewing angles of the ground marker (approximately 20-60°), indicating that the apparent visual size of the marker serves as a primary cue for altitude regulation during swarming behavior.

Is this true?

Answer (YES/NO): YES